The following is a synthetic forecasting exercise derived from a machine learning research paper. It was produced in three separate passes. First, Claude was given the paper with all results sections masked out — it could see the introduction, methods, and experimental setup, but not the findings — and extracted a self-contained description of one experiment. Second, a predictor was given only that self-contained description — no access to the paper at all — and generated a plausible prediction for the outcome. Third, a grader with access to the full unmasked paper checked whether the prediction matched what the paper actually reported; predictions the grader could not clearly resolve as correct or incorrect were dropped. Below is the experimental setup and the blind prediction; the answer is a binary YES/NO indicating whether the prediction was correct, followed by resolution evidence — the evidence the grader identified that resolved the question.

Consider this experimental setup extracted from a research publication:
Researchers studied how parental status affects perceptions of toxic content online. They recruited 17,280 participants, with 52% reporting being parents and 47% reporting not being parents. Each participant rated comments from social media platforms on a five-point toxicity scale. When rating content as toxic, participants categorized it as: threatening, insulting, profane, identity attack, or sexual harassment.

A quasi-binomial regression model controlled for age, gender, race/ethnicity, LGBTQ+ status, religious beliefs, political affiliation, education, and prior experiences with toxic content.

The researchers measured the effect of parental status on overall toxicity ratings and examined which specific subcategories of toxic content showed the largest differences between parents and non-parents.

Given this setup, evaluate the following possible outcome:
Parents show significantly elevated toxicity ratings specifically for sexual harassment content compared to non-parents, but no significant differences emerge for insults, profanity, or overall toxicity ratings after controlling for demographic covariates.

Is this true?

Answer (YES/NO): NO